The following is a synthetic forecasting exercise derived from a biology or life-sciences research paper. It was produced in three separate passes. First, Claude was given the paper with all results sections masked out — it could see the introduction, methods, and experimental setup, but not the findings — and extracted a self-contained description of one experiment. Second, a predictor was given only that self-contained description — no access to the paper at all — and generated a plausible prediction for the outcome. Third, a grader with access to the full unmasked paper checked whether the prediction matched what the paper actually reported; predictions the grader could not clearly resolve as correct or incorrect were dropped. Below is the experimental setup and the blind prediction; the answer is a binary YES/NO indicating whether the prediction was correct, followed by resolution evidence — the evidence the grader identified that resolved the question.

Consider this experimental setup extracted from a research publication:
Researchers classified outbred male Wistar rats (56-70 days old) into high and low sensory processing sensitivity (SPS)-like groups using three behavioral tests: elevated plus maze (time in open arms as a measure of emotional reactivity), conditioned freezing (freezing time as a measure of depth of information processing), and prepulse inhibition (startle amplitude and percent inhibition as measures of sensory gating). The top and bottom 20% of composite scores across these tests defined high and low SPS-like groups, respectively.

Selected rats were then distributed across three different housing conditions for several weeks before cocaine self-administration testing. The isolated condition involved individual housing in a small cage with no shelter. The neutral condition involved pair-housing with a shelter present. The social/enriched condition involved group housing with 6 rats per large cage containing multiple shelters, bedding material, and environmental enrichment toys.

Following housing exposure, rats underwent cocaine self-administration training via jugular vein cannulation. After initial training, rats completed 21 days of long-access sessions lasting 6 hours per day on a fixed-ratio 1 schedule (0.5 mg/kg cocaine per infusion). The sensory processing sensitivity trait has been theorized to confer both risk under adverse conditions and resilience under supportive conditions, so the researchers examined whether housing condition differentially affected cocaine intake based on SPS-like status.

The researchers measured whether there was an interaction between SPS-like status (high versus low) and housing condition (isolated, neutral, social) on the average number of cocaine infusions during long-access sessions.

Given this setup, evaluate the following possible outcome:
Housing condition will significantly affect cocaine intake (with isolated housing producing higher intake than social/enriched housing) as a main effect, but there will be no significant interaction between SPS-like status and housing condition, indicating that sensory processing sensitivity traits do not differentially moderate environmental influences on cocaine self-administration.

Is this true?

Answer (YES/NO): NO